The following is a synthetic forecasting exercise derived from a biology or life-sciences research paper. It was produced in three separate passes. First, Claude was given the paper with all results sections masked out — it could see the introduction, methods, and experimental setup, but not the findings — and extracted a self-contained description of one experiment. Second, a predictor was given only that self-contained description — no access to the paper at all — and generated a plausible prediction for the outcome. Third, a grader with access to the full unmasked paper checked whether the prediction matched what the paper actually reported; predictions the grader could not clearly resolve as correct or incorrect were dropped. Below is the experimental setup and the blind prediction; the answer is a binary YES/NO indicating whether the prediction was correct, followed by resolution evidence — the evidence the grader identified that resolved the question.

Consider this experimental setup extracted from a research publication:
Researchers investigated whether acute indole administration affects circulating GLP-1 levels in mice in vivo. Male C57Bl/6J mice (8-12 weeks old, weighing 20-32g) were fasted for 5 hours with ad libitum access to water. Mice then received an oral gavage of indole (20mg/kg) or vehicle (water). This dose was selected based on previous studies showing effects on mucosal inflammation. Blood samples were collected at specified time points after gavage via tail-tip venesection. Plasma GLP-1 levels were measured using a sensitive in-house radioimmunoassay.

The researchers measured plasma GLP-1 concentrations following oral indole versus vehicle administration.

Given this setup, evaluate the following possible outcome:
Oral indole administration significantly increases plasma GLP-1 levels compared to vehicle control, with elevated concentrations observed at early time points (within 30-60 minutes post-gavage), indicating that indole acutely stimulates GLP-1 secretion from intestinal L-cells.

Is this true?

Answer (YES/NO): YES